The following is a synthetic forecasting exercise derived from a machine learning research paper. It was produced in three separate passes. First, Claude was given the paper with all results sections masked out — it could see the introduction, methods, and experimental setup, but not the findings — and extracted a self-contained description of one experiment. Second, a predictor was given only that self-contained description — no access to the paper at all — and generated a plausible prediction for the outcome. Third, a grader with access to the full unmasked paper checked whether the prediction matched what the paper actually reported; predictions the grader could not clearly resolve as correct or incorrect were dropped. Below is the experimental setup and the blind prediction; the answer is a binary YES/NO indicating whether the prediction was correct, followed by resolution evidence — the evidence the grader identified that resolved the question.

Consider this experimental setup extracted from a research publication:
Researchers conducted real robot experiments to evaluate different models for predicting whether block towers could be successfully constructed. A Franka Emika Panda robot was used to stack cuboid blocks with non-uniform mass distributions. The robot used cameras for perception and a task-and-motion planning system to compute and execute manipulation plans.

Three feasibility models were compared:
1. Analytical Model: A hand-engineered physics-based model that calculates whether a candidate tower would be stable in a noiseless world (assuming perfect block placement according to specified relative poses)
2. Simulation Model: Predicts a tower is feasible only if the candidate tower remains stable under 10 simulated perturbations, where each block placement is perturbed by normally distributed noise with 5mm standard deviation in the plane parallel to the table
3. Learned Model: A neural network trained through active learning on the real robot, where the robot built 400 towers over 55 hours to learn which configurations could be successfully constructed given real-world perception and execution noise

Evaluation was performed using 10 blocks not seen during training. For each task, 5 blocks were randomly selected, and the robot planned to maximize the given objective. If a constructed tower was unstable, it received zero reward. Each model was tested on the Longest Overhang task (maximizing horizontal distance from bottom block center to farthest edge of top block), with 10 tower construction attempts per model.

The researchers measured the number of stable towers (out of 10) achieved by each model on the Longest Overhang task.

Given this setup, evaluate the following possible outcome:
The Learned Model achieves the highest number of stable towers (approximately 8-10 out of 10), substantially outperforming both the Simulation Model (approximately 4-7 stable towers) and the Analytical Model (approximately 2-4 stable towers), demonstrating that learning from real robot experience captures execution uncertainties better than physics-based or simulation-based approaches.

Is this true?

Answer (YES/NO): NO